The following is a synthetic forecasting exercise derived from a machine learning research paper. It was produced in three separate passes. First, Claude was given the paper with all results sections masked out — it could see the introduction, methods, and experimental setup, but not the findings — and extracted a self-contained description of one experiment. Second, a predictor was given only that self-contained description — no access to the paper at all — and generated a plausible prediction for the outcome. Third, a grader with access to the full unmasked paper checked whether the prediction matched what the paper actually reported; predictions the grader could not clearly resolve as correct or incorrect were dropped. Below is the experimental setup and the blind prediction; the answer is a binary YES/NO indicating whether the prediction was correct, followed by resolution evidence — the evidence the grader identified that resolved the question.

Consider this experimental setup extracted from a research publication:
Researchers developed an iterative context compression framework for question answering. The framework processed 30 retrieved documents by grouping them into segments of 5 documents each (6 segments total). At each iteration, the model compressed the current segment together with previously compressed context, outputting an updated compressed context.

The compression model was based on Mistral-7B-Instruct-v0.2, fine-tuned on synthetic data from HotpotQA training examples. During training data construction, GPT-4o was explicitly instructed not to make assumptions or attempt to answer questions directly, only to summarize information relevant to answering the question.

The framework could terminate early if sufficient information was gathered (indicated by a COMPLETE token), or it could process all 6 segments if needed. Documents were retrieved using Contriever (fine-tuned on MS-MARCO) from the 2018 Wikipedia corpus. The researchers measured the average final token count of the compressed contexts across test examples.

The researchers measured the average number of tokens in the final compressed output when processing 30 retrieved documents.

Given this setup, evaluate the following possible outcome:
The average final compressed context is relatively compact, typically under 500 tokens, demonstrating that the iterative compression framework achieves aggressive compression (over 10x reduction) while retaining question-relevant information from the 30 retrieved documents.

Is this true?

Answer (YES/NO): YES